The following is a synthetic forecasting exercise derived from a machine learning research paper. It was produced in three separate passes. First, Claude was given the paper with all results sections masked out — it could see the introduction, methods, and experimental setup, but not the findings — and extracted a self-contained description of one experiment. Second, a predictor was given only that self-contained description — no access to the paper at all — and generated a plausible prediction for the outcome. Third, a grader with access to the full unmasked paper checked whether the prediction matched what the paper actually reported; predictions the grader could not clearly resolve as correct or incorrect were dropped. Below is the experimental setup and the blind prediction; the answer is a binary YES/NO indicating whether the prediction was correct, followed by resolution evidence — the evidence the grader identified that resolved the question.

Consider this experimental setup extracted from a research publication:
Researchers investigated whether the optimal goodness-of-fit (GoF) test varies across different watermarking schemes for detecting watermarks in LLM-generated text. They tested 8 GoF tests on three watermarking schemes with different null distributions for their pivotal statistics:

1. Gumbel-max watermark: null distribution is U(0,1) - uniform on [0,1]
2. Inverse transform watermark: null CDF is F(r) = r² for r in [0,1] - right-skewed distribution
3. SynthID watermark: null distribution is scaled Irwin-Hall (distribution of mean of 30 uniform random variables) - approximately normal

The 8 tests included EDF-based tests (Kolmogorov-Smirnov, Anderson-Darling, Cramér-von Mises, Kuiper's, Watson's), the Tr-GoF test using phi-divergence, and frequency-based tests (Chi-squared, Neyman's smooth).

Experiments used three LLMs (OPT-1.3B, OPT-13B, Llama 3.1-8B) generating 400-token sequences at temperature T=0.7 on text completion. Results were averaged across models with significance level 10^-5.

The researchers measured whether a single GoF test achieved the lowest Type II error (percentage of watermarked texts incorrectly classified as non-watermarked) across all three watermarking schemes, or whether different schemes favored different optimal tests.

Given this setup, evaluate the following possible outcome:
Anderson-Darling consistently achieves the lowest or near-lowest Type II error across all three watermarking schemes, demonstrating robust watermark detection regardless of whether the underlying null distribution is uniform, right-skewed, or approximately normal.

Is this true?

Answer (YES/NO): NO